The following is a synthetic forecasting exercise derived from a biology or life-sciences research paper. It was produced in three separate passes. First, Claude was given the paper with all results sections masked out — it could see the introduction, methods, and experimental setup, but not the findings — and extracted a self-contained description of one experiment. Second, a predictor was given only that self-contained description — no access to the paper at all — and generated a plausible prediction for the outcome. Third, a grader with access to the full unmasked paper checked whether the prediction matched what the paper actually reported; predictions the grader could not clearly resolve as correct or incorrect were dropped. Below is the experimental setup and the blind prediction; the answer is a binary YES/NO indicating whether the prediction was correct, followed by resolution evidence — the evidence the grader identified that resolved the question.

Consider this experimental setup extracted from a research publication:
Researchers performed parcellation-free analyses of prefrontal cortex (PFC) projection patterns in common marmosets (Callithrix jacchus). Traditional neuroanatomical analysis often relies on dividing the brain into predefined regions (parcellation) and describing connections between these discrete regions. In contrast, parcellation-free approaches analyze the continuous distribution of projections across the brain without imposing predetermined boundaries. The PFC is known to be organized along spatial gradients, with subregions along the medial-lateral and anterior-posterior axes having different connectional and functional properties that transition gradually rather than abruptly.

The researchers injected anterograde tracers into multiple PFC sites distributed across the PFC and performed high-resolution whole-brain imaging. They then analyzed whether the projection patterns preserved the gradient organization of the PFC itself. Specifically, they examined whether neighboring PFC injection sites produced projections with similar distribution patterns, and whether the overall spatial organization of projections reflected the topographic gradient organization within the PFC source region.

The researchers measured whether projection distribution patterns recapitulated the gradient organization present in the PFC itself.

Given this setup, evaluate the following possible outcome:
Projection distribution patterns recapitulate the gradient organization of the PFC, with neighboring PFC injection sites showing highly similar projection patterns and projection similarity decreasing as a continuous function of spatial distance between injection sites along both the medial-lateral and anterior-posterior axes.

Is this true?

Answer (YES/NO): YES